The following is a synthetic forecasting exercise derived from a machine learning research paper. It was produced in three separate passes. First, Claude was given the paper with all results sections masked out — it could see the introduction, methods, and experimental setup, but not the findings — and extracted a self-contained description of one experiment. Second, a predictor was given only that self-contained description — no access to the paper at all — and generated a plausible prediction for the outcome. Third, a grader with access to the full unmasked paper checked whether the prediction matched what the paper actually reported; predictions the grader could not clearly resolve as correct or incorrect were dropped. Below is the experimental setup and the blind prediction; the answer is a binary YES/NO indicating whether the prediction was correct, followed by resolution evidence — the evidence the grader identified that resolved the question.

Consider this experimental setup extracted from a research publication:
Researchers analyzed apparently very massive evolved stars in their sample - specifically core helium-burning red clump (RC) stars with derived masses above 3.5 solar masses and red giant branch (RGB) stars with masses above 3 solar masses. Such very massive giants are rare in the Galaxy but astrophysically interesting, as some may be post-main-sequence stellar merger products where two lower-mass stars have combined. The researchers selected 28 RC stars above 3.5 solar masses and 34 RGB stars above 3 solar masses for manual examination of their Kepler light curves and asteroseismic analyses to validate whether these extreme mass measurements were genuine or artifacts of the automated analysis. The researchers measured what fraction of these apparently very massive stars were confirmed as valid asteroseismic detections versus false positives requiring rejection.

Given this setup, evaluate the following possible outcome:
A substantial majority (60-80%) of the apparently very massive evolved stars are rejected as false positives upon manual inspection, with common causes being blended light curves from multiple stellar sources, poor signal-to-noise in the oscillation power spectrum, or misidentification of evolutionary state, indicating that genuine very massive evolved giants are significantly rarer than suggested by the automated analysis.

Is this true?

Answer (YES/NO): NO